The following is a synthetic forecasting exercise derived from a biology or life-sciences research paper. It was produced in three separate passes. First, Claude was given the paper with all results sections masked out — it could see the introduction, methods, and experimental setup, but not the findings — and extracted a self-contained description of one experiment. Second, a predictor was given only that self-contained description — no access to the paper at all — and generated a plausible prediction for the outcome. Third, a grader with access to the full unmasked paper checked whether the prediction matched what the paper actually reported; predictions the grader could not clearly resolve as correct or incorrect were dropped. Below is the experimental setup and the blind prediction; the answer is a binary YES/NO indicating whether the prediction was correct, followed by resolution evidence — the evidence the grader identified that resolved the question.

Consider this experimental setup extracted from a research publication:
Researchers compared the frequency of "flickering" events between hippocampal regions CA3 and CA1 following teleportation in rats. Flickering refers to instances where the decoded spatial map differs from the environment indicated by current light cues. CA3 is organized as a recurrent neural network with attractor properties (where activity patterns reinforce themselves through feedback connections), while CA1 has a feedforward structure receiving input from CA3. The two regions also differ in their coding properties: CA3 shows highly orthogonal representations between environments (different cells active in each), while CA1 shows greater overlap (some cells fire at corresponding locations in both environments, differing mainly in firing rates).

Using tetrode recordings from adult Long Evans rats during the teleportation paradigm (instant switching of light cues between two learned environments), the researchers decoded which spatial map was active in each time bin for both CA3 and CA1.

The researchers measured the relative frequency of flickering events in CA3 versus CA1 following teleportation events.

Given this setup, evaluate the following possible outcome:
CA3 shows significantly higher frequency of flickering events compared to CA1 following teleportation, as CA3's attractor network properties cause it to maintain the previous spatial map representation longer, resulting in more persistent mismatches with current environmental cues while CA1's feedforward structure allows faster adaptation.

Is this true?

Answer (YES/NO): YES